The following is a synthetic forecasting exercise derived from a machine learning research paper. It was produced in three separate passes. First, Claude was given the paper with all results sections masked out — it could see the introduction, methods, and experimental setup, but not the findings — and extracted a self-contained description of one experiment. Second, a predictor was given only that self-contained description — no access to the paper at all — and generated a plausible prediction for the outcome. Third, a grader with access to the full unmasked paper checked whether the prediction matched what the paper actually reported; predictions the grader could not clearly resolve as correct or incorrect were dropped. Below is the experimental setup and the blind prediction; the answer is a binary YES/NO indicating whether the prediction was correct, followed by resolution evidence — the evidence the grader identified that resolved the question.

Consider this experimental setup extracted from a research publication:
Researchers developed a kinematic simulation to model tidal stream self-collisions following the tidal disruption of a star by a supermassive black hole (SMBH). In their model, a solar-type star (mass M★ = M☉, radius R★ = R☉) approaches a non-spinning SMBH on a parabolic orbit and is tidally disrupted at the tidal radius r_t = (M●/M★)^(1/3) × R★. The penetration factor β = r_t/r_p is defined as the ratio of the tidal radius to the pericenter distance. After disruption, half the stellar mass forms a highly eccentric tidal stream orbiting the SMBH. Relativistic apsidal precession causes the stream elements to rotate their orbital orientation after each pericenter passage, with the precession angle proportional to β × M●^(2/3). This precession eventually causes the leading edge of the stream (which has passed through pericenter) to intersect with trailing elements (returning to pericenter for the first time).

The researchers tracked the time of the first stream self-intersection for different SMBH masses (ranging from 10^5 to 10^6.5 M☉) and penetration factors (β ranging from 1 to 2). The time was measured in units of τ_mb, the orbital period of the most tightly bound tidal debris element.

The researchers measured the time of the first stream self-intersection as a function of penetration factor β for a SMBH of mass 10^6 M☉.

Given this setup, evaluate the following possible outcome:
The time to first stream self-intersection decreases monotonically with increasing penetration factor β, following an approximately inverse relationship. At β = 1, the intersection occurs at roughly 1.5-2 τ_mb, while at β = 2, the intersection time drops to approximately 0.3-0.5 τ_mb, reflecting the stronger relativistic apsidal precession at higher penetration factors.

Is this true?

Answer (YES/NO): NO